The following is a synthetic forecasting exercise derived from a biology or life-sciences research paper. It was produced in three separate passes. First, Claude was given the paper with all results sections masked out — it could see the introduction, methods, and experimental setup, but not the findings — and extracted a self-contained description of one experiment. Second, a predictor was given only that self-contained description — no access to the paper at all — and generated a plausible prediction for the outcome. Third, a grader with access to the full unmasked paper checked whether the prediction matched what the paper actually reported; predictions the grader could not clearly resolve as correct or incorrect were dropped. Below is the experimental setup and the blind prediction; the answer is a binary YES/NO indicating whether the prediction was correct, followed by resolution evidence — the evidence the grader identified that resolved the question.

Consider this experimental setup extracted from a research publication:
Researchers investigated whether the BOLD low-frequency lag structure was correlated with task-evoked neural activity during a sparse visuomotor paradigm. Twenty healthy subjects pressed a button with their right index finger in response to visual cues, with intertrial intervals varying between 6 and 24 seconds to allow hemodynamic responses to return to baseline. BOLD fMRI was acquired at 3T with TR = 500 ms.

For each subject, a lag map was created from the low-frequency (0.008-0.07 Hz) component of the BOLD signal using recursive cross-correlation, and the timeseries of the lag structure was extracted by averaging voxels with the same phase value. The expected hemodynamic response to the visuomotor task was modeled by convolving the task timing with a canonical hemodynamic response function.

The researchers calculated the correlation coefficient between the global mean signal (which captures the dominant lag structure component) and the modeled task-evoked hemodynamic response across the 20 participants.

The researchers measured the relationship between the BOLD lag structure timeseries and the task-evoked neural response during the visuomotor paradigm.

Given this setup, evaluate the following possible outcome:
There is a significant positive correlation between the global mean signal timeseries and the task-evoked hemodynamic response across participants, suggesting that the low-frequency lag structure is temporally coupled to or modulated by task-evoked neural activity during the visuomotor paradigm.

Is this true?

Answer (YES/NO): NO